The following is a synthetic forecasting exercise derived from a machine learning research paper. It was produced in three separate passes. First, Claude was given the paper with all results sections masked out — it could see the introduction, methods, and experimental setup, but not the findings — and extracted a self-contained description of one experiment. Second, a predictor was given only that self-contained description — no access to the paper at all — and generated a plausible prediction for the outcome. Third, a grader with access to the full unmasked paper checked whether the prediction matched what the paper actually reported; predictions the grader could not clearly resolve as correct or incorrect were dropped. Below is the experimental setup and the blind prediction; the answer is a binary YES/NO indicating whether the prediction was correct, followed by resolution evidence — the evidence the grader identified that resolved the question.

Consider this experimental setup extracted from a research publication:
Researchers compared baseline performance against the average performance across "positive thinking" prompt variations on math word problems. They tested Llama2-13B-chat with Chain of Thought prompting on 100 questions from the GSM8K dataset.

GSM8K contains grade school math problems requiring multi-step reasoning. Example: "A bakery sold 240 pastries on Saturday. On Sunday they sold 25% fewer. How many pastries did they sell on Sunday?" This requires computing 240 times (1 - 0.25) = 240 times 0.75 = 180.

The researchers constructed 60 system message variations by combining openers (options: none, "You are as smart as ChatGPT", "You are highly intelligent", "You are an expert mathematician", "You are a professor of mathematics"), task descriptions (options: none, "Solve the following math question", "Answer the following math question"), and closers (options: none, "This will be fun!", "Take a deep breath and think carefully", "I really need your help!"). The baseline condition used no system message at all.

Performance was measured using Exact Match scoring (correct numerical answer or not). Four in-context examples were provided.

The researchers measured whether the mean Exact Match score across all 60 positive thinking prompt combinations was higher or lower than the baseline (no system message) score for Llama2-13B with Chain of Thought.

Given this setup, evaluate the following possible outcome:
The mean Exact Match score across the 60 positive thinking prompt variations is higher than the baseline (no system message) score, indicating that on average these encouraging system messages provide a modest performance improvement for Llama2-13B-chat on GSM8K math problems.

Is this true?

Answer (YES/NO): NO